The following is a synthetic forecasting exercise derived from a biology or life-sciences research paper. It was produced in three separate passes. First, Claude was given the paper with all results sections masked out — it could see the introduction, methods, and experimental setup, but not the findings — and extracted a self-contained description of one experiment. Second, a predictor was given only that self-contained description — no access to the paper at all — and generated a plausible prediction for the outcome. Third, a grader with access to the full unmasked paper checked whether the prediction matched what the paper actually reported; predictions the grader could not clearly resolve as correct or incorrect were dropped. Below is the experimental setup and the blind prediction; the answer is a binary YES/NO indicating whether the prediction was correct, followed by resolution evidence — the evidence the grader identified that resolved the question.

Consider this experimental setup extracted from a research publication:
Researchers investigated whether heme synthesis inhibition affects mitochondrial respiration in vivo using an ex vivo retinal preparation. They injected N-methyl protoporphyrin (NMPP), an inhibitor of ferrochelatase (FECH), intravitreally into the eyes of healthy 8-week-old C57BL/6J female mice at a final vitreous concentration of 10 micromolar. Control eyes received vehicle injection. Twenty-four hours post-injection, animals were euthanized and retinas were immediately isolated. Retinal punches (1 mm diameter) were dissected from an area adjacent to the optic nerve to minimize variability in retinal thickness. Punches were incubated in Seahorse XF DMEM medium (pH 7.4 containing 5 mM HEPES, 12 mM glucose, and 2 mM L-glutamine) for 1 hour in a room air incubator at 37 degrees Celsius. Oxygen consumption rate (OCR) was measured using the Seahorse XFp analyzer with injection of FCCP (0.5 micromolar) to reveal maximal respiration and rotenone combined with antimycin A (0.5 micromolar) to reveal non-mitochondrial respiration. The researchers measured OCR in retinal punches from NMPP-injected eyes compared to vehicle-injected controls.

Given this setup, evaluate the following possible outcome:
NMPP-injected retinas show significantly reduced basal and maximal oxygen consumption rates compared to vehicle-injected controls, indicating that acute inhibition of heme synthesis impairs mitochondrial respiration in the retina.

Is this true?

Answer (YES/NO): YES